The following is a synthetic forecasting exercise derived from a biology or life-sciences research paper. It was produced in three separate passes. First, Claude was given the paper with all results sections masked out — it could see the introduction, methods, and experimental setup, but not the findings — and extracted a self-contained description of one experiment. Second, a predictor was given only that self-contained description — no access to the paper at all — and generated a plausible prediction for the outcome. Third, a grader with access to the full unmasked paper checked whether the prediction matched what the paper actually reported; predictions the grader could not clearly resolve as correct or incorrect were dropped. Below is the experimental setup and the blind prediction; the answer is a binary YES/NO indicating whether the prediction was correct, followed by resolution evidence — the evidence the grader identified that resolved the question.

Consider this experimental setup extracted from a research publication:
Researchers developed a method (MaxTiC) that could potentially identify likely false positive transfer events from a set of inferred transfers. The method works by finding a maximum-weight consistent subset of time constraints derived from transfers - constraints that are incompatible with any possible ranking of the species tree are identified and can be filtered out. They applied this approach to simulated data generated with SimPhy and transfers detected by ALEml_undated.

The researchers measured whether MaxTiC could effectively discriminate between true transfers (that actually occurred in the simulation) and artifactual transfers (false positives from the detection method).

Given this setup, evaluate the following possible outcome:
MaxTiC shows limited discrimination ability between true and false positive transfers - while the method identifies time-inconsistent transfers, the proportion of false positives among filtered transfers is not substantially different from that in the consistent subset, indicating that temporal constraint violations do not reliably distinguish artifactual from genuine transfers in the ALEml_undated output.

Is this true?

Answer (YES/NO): NO